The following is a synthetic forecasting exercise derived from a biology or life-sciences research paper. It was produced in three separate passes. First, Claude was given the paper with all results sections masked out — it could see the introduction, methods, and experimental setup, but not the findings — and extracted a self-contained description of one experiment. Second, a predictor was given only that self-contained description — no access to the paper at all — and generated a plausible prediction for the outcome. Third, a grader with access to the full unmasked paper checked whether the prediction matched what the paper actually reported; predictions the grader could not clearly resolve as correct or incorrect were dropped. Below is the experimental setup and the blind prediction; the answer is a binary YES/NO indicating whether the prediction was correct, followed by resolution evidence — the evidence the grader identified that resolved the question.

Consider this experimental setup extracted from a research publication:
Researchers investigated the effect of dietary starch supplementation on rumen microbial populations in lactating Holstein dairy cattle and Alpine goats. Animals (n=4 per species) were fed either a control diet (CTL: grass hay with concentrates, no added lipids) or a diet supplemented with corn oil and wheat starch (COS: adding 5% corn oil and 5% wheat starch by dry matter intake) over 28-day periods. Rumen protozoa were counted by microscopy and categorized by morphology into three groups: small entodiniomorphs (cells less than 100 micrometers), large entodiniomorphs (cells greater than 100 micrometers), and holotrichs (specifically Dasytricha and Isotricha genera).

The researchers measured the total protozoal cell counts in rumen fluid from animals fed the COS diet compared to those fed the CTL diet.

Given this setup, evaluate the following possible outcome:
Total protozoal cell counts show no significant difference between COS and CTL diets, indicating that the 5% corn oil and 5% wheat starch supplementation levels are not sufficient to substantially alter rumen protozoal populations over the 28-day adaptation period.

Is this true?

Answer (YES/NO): NO